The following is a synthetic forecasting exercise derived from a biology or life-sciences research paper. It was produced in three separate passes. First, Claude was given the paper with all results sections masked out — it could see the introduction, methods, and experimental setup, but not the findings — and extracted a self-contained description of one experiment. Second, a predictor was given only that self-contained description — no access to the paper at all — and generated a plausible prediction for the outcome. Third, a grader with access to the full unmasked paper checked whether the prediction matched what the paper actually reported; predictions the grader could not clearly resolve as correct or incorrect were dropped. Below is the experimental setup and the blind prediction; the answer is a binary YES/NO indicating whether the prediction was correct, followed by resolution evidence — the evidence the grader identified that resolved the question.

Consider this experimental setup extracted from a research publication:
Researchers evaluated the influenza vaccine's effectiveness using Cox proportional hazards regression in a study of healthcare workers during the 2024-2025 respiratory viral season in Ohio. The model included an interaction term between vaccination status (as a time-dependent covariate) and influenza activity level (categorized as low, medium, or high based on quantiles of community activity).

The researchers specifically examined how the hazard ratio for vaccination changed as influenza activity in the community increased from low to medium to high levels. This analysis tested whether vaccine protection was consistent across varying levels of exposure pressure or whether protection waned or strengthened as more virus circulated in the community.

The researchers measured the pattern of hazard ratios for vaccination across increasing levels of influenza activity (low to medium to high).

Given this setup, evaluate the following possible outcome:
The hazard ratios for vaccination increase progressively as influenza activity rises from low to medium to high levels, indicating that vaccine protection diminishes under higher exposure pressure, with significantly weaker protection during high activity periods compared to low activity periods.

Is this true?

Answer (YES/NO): NO